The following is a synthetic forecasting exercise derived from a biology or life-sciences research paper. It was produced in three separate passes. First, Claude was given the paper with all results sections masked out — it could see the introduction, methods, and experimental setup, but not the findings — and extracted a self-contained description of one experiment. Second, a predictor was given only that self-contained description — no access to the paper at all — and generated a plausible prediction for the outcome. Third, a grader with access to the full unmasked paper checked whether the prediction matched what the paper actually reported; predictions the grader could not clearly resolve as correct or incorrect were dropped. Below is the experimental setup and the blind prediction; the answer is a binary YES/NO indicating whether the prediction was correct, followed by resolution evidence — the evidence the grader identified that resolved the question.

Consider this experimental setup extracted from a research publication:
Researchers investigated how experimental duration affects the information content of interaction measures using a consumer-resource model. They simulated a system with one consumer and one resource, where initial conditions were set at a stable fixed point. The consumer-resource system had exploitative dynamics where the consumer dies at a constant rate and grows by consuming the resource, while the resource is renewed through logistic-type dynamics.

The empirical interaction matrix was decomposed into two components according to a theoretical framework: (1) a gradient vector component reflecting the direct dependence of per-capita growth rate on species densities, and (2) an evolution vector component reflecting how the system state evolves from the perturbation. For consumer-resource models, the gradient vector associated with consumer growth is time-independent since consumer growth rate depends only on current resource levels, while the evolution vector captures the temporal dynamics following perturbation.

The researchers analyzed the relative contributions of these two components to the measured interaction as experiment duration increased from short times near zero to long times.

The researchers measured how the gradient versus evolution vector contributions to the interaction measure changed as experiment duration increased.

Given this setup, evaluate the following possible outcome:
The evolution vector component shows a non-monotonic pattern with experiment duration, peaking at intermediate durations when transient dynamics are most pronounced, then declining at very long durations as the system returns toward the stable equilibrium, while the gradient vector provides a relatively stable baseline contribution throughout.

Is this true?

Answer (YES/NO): NO